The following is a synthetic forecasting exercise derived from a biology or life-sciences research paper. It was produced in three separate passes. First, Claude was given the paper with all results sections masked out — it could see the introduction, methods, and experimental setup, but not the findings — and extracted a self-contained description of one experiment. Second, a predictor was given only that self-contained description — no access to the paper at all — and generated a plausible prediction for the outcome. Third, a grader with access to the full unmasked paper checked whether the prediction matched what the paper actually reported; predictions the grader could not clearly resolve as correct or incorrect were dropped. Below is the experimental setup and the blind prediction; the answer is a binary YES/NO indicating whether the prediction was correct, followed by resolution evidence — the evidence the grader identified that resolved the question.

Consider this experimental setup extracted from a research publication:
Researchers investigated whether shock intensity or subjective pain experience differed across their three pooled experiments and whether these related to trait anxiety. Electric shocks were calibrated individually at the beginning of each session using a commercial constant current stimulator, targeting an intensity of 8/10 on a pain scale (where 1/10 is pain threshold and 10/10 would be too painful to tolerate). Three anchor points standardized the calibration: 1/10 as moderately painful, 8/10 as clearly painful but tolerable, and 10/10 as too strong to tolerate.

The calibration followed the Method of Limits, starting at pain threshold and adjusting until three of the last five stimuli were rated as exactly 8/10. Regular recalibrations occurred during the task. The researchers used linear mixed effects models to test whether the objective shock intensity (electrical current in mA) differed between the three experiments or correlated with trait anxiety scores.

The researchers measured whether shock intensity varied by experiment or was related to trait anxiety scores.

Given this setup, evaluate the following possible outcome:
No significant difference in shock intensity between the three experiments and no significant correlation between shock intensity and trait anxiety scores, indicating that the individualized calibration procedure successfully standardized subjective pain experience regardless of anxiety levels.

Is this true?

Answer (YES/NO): YES